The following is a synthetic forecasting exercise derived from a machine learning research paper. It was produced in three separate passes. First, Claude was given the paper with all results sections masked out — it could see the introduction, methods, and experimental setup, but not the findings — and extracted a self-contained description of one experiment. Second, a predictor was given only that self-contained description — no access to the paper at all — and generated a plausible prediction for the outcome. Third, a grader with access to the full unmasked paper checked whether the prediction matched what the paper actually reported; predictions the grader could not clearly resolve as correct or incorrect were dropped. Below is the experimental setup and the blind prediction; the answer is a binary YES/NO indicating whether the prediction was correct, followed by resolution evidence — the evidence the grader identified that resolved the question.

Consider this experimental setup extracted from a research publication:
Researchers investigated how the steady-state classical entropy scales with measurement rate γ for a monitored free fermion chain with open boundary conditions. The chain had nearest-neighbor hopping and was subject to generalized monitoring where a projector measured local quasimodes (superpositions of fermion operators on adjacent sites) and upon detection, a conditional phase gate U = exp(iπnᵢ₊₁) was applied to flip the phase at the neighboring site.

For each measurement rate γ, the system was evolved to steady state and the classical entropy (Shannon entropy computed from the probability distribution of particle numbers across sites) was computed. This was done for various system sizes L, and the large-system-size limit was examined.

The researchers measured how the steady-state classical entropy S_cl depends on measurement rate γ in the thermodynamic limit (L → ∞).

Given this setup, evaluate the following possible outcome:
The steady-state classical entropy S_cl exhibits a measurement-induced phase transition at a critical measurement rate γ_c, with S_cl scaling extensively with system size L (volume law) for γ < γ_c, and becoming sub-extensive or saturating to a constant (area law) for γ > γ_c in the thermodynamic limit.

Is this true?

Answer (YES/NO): NO